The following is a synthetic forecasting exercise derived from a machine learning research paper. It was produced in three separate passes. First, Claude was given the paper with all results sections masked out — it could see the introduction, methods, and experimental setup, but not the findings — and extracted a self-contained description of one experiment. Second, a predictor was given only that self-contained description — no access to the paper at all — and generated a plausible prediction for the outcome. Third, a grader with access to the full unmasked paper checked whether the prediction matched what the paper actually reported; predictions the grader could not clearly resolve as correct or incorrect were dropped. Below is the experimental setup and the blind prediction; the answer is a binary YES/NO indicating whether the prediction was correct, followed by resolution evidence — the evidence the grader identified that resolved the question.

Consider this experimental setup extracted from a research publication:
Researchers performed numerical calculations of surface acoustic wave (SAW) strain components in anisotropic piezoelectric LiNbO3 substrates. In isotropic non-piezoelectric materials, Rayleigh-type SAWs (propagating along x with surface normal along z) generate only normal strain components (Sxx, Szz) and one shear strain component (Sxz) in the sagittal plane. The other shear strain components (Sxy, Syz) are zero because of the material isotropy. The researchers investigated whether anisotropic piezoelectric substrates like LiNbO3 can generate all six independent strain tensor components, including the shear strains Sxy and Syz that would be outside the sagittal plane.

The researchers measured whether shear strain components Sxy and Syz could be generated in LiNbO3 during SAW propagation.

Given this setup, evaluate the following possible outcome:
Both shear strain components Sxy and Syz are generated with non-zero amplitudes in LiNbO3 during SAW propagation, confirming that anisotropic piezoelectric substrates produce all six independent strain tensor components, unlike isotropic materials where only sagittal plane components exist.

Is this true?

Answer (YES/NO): YES